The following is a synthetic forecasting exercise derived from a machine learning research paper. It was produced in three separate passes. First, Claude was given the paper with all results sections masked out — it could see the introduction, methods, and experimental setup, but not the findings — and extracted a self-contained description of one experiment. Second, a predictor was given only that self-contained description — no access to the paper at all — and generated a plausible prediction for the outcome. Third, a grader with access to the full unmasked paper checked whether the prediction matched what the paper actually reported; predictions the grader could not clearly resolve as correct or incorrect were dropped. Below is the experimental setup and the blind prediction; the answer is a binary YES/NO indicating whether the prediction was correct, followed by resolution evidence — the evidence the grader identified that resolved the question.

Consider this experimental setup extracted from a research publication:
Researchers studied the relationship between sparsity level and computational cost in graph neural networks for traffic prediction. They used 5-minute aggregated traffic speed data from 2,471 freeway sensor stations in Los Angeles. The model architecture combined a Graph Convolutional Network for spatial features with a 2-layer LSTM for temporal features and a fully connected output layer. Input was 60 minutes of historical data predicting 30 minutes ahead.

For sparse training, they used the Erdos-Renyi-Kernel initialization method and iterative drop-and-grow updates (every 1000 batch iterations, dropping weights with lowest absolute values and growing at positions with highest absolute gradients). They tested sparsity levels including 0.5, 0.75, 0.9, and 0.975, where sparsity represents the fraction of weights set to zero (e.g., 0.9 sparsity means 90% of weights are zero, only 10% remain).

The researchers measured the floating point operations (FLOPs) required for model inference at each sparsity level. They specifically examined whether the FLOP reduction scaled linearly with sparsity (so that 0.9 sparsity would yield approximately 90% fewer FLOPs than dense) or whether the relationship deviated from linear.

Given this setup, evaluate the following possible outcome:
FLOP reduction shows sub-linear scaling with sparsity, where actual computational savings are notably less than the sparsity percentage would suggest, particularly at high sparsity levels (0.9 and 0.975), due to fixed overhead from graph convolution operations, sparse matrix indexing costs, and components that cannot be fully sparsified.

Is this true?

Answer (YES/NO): NO